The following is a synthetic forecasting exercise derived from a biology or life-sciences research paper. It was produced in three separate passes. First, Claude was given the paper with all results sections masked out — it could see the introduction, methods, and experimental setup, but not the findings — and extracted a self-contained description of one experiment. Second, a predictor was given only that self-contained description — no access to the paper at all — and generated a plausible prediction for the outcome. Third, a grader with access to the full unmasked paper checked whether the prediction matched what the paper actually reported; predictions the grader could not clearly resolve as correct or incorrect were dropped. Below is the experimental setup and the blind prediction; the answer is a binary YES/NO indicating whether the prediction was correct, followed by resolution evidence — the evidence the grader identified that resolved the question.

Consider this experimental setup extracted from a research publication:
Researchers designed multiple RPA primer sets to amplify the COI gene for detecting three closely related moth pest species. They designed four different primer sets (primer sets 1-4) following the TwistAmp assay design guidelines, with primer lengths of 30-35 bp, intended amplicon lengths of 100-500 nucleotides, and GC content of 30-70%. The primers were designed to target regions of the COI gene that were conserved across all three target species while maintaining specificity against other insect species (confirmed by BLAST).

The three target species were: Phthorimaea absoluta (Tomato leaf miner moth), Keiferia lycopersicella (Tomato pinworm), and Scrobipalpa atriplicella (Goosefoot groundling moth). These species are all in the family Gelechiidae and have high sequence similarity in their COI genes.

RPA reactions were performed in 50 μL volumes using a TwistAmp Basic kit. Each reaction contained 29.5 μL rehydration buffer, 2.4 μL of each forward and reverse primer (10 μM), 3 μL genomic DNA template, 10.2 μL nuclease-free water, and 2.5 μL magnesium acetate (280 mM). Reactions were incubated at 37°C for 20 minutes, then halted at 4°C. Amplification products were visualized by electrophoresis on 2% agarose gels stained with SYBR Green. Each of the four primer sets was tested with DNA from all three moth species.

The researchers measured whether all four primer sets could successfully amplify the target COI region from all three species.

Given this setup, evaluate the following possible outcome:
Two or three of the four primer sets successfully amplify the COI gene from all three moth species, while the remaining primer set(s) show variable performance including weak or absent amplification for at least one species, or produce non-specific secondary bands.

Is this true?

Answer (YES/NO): NO